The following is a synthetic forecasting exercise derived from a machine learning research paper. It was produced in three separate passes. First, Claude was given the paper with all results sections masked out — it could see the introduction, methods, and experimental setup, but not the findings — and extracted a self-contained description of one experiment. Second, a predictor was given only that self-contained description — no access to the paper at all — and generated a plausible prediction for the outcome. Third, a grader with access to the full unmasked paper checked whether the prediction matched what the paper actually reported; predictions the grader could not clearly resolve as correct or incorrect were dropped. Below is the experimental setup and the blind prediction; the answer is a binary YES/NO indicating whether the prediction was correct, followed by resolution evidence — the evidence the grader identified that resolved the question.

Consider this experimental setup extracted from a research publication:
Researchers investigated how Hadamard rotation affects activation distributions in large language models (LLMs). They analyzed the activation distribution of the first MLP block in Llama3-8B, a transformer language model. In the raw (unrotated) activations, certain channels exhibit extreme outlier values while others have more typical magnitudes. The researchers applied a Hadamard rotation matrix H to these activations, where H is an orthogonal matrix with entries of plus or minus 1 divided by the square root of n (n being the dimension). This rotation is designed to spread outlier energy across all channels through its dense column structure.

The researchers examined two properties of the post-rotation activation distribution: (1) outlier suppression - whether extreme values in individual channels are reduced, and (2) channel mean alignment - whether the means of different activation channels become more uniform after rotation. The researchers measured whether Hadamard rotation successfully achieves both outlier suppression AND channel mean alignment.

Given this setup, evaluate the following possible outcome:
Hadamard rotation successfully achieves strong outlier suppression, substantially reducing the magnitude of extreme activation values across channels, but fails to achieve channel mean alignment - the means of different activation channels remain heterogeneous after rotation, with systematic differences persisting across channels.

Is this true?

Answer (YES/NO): YES